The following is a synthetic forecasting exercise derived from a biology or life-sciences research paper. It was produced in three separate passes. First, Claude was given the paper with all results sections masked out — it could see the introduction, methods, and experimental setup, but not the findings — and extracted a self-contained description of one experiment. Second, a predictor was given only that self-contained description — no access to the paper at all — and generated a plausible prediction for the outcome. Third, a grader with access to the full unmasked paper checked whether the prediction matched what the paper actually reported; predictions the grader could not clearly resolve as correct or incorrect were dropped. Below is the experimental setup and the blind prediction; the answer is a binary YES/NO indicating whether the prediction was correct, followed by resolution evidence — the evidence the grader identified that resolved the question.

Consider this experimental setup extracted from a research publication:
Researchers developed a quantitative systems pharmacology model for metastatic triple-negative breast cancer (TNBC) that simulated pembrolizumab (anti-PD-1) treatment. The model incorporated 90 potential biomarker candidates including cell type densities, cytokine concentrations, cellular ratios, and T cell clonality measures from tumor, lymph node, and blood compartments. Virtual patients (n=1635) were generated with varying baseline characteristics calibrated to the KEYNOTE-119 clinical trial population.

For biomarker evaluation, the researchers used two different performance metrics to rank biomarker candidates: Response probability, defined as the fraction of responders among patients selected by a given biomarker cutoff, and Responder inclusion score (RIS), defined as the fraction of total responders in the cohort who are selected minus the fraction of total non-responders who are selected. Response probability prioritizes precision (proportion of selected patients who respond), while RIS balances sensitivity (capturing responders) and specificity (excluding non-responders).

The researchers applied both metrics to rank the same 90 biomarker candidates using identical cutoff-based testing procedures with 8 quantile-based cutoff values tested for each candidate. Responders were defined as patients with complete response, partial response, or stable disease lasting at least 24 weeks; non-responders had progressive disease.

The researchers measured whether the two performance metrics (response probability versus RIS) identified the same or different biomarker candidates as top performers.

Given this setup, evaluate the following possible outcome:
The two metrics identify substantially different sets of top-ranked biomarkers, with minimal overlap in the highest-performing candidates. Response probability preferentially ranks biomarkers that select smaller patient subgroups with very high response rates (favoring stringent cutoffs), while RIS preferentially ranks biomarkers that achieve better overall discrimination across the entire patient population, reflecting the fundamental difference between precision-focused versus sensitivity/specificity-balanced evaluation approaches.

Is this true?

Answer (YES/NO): NO